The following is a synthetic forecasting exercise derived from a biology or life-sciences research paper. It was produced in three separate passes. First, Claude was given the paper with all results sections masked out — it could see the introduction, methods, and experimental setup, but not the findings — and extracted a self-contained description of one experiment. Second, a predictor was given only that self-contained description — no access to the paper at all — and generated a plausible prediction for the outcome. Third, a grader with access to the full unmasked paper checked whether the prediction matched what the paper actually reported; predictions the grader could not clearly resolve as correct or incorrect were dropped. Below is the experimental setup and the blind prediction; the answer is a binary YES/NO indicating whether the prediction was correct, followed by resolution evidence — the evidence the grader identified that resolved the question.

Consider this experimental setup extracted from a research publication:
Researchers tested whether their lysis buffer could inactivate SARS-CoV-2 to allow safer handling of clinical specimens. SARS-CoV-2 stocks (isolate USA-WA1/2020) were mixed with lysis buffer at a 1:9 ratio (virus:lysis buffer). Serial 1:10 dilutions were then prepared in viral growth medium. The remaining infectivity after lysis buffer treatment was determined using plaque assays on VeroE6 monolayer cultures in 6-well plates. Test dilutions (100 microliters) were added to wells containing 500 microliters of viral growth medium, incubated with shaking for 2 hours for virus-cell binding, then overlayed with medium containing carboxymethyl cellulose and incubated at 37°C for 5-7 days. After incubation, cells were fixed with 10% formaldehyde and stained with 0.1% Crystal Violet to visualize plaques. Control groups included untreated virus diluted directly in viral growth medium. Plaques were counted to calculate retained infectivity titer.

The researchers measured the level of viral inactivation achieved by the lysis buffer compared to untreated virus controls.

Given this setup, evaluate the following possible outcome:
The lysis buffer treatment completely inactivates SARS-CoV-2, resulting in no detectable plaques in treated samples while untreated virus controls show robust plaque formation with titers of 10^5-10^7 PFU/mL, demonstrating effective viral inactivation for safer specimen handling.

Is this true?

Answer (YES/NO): YES